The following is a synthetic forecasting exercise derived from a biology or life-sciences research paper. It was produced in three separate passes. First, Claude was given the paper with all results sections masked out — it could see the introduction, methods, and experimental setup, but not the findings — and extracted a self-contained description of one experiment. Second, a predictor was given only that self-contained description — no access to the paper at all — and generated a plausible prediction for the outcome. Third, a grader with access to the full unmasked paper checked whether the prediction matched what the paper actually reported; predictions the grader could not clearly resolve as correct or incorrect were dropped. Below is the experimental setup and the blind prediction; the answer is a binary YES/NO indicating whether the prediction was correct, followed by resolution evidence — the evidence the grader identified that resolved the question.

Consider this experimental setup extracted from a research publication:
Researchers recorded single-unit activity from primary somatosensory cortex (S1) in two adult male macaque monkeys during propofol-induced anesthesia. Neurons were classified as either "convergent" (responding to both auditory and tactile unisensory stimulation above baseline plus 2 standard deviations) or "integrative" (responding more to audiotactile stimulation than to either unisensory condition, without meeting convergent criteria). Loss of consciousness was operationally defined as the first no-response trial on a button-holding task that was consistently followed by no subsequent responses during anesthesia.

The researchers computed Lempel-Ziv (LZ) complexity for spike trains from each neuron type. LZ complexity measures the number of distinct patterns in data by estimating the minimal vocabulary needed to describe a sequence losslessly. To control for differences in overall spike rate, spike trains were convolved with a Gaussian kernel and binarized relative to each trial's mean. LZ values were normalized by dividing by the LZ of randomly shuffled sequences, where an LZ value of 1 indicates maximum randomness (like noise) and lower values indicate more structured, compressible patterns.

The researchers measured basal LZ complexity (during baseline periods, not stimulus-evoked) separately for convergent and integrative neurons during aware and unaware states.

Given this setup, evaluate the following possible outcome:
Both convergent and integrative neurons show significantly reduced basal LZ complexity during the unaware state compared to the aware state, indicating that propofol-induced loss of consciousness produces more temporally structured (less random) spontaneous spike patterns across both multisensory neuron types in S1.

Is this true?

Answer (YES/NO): NO